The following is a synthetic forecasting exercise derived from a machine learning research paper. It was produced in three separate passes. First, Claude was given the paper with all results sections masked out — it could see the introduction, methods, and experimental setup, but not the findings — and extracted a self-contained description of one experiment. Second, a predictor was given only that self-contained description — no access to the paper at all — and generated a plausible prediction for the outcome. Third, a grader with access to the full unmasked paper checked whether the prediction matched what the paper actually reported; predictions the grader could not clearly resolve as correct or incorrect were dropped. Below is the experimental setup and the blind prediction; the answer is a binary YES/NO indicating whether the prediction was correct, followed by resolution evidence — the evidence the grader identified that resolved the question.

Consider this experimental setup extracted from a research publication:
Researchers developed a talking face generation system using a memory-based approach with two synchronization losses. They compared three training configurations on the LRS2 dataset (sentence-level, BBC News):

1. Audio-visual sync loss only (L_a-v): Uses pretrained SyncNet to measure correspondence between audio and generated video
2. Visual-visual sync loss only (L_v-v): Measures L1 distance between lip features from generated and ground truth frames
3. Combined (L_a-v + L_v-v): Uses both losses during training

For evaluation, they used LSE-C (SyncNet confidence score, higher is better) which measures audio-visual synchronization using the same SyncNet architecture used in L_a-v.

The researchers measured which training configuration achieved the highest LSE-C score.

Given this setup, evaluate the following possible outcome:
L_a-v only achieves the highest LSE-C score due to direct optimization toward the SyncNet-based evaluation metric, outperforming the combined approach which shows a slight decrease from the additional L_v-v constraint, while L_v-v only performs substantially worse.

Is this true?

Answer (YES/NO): NO